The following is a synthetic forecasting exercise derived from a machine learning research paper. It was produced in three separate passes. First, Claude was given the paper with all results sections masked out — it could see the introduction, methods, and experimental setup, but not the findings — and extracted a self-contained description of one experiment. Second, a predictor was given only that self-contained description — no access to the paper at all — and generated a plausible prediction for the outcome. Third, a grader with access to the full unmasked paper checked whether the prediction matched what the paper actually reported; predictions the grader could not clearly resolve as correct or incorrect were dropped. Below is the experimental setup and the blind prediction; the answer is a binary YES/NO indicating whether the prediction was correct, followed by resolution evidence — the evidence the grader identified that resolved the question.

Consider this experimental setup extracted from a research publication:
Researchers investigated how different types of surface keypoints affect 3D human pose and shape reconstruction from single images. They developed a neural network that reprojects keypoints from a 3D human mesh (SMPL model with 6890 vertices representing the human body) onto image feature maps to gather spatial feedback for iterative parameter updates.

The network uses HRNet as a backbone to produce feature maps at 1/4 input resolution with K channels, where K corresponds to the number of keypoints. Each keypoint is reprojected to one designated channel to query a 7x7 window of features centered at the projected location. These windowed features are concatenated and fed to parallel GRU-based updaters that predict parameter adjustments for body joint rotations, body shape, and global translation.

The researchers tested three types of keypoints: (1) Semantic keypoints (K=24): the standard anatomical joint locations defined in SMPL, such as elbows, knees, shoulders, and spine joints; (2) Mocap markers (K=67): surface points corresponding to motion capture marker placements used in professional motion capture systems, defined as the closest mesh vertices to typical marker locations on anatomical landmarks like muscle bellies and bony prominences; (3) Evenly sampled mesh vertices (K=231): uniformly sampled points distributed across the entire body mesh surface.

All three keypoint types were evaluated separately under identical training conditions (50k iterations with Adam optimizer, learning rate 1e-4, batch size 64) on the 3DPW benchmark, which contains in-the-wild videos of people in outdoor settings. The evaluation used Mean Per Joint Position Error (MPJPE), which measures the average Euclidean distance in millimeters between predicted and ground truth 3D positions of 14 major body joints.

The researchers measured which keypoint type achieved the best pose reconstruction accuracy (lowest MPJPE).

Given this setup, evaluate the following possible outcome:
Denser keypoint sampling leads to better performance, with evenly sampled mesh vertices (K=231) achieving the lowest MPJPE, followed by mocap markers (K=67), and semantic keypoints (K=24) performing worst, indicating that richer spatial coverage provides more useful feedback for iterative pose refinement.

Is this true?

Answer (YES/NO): NO